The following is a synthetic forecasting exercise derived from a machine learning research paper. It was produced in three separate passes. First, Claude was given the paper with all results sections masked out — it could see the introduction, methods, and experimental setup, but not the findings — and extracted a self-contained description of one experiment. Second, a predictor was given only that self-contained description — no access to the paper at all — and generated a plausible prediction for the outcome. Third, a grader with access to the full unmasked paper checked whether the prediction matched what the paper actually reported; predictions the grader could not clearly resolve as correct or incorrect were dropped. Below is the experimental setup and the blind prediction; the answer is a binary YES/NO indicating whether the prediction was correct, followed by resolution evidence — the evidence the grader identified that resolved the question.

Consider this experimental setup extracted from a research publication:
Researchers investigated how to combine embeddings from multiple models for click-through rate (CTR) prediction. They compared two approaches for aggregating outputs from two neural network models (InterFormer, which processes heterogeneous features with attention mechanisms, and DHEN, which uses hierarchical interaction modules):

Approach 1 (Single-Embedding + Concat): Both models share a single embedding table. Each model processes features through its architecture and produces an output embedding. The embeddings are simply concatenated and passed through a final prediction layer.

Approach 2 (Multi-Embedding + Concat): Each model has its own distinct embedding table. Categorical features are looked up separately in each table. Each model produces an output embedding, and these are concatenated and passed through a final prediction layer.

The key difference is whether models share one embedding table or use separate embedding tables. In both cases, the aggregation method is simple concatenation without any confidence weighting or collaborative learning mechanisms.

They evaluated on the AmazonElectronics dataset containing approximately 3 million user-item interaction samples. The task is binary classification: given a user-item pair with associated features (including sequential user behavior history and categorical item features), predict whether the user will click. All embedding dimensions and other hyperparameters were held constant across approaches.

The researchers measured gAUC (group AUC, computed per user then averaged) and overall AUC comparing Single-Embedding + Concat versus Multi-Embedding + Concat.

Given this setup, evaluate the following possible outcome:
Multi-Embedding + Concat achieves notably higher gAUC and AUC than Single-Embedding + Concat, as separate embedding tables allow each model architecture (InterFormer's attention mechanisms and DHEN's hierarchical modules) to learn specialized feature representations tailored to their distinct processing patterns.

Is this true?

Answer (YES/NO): NO